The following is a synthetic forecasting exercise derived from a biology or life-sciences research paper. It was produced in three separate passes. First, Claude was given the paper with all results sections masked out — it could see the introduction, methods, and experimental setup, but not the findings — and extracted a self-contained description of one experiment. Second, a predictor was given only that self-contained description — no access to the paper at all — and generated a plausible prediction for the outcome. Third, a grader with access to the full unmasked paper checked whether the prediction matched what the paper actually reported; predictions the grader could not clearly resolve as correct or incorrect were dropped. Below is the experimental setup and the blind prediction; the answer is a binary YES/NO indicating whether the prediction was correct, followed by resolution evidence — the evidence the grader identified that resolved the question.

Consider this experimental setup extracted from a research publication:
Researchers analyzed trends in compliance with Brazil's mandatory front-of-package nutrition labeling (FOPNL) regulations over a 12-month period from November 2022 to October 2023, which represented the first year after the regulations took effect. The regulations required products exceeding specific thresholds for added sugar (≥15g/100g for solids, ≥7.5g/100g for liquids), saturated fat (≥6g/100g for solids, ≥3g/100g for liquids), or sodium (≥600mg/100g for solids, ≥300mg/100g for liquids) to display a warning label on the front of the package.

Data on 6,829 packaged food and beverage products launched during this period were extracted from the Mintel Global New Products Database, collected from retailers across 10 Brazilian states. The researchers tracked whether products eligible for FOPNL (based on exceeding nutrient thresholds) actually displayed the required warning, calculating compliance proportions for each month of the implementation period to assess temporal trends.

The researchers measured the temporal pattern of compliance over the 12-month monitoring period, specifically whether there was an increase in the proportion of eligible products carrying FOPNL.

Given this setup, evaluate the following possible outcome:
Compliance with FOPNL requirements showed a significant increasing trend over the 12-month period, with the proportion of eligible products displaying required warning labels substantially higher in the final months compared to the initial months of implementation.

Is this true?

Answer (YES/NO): YES